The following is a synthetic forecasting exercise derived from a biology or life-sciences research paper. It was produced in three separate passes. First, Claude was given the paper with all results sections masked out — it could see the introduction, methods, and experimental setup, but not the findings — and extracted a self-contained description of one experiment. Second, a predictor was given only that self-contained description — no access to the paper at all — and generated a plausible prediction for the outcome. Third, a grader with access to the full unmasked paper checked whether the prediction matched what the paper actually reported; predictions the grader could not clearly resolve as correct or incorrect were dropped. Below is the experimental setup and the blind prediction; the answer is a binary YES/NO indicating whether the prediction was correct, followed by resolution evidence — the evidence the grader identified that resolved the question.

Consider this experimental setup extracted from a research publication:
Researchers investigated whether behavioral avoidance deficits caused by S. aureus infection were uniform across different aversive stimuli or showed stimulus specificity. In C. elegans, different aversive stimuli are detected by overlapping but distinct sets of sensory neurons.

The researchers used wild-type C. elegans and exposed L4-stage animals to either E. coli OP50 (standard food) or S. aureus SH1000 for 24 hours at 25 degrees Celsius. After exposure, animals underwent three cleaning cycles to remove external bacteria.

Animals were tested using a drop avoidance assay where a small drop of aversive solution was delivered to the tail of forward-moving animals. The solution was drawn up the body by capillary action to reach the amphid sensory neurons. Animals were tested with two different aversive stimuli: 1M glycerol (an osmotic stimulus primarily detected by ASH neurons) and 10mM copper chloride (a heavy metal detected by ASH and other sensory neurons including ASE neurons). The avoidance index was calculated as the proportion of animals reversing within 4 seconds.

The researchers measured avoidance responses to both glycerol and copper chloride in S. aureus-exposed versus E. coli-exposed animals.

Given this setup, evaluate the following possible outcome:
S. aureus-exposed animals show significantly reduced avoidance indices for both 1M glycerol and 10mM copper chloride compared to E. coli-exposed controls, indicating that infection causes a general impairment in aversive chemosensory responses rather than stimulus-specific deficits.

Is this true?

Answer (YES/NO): YES